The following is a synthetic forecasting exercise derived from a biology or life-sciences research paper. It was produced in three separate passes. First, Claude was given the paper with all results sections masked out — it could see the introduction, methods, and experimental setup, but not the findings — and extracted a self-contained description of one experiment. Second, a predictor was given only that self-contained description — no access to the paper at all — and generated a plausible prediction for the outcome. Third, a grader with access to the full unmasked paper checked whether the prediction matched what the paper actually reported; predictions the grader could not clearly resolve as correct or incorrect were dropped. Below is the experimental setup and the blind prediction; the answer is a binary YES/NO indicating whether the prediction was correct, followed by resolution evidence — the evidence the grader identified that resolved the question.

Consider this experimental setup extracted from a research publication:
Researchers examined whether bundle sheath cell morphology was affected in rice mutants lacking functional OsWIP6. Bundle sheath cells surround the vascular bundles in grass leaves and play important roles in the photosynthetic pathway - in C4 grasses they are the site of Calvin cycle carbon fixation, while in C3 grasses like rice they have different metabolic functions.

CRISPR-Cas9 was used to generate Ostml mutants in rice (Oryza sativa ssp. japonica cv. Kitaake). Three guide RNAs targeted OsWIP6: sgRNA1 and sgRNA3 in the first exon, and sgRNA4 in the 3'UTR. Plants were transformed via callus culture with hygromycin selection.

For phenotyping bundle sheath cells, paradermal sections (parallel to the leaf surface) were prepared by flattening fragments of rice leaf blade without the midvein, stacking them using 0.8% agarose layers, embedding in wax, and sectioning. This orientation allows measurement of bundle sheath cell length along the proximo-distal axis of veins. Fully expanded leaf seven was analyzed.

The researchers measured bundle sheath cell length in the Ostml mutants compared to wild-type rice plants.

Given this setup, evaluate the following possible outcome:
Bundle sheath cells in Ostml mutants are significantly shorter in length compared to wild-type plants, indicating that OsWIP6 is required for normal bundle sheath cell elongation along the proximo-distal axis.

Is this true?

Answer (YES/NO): NO